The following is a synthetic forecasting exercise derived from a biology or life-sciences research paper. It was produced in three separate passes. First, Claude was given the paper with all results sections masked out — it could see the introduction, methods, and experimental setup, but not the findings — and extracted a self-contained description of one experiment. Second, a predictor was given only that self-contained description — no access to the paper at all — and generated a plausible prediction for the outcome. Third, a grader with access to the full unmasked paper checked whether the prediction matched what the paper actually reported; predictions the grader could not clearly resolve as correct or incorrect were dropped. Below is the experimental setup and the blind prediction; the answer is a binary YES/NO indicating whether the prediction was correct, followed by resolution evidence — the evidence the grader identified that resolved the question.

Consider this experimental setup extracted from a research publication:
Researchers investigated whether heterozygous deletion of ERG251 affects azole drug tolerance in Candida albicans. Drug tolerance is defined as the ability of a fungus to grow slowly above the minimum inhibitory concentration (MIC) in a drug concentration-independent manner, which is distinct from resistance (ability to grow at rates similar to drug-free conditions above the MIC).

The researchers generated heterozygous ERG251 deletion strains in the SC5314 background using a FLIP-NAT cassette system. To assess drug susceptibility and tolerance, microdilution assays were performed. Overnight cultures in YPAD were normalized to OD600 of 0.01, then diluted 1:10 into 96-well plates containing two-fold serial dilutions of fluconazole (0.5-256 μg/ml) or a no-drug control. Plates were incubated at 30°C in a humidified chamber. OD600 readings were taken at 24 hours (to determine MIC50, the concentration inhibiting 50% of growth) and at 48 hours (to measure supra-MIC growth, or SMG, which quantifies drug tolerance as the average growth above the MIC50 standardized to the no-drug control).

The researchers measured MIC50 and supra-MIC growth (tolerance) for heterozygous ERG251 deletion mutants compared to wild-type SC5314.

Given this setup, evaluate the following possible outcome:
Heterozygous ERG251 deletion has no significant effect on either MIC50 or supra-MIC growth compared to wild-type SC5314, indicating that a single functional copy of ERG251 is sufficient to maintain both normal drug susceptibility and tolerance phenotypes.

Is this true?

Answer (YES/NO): NO